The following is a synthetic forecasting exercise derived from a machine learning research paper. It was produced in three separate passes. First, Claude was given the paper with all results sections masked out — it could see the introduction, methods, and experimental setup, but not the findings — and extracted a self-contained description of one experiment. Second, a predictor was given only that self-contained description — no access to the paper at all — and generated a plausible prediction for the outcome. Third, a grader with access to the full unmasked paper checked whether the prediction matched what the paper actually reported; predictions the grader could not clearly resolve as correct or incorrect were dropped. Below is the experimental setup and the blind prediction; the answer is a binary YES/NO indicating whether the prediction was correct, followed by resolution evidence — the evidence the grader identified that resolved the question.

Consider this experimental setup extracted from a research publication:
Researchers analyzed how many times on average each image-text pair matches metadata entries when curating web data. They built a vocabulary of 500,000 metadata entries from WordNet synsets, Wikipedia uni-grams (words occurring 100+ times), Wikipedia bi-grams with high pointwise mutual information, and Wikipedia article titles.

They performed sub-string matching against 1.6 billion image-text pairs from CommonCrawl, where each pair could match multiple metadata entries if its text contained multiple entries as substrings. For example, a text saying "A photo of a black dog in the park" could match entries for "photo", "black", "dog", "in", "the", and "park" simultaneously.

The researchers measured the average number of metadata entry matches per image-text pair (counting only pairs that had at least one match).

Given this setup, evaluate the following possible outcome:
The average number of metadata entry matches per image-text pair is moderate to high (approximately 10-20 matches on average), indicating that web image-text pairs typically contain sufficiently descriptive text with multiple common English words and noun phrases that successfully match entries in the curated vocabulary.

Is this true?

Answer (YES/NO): NO